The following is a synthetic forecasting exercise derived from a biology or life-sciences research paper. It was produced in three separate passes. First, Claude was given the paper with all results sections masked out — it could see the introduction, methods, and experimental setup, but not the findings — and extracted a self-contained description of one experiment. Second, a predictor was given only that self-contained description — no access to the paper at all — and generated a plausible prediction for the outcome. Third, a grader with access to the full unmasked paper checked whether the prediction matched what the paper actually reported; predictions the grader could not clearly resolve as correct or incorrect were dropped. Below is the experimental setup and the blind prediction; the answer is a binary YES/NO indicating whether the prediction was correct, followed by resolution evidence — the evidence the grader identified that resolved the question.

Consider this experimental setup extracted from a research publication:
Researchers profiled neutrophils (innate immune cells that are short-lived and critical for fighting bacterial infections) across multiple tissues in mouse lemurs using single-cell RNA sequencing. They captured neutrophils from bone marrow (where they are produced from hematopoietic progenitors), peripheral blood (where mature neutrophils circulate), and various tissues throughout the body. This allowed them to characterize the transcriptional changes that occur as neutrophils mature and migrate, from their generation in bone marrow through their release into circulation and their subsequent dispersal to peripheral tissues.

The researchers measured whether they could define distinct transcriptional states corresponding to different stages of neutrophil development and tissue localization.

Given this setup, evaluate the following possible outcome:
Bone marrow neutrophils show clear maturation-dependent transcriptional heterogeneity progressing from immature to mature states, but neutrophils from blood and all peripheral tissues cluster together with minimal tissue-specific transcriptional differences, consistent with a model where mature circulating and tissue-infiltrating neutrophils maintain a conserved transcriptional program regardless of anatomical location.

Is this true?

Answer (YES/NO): NO